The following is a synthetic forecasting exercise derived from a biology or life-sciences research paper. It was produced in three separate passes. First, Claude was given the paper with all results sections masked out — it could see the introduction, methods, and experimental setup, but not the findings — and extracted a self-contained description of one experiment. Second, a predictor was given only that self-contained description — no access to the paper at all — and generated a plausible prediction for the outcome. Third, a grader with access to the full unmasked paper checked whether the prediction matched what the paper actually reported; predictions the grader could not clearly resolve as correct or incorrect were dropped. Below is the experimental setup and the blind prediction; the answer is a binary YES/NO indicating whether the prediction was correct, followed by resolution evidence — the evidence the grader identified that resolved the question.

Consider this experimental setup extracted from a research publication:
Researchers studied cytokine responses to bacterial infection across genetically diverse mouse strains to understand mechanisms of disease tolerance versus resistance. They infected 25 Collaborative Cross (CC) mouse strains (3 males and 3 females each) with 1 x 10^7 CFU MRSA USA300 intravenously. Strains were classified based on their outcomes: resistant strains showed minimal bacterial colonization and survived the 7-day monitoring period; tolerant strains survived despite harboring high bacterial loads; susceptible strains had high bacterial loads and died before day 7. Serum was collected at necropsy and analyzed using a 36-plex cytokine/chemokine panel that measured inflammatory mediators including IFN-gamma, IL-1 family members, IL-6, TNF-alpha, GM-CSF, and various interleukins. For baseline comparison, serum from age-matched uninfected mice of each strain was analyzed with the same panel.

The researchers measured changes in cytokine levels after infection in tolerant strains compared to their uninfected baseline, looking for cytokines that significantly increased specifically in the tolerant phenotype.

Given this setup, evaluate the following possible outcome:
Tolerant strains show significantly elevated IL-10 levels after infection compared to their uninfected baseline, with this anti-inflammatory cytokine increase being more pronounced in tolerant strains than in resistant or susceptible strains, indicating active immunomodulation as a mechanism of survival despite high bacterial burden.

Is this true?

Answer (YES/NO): NO